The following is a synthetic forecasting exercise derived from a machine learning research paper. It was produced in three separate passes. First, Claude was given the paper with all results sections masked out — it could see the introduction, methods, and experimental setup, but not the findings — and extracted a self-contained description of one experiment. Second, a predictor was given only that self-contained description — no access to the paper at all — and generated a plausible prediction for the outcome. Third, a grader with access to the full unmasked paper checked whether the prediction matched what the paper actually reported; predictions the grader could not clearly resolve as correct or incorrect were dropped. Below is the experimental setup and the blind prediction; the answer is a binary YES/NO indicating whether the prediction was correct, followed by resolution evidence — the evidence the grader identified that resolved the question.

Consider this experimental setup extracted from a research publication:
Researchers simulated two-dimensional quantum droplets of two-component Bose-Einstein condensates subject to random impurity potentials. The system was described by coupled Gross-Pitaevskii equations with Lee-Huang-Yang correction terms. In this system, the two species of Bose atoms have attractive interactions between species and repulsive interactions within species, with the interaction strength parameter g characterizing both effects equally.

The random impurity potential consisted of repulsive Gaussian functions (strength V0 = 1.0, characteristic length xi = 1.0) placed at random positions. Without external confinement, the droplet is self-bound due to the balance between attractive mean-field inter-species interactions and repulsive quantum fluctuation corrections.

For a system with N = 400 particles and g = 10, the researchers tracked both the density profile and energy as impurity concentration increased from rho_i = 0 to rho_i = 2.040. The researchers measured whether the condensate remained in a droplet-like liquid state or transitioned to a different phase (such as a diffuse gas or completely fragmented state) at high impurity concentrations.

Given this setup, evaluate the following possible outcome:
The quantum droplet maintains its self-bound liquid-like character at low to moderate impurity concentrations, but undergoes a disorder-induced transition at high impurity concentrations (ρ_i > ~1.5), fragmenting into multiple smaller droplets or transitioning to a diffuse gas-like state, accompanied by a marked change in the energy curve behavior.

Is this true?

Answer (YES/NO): NO